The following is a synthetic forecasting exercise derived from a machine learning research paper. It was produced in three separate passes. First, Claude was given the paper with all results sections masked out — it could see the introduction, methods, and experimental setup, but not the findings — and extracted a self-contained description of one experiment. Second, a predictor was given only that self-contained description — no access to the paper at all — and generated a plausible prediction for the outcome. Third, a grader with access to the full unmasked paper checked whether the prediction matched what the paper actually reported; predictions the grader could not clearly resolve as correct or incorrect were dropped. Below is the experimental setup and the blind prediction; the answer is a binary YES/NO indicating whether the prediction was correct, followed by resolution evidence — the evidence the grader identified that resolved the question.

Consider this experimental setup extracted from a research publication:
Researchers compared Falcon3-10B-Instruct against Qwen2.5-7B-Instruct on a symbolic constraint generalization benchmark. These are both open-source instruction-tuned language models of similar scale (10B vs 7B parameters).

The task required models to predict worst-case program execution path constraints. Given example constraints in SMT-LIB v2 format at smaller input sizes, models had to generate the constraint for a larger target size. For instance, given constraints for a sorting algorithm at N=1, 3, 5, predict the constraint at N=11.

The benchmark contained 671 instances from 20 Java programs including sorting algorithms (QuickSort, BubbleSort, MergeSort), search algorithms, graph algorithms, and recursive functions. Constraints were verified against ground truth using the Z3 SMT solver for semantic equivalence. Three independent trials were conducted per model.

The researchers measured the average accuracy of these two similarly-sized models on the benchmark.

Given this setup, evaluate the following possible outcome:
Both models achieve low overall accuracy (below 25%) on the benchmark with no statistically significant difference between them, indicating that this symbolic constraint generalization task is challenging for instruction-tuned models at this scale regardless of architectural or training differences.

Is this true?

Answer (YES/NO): NO